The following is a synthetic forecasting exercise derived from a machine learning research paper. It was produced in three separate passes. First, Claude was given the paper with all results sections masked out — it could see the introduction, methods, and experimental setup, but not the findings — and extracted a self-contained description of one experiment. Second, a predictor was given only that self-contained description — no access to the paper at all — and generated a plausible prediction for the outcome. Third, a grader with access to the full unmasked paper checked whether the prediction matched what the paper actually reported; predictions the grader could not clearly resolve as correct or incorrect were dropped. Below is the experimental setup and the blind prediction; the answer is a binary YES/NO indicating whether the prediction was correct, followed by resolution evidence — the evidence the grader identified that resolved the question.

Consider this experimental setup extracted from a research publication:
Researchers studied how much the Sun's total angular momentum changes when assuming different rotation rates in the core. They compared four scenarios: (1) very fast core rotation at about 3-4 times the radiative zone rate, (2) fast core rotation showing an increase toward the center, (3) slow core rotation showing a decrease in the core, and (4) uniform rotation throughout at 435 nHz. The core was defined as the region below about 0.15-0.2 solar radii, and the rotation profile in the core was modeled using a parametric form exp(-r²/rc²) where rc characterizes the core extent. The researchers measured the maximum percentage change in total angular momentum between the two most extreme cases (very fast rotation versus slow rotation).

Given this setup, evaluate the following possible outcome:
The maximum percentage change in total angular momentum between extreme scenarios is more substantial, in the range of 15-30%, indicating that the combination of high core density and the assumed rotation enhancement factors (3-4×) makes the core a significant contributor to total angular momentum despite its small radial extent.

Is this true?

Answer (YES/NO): NO